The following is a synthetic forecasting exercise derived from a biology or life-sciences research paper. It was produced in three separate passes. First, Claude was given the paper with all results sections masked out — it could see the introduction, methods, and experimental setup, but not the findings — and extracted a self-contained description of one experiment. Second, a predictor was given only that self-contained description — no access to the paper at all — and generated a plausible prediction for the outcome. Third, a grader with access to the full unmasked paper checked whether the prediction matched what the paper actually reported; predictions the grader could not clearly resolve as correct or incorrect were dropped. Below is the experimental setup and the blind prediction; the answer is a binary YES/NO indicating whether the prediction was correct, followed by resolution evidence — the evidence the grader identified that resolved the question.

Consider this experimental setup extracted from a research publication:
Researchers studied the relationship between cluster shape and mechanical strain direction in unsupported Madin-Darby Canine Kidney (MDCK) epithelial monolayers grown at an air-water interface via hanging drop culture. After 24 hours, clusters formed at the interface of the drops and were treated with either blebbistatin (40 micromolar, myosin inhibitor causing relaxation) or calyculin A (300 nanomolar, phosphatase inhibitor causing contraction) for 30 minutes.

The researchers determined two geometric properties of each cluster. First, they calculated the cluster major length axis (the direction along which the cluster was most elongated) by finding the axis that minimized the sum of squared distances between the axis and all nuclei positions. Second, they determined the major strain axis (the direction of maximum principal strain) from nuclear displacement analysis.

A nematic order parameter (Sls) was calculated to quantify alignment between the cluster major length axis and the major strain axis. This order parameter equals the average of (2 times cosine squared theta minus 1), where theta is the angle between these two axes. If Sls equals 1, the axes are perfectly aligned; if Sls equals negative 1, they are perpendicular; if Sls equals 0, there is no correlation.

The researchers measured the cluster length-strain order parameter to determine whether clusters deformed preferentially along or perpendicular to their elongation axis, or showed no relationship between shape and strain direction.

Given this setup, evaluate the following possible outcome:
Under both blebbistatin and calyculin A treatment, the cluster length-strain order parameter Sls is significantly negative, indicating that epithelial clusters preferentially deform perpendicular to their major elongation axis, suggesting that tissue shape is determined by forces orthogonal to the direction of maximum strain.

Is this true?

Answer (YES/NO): NO